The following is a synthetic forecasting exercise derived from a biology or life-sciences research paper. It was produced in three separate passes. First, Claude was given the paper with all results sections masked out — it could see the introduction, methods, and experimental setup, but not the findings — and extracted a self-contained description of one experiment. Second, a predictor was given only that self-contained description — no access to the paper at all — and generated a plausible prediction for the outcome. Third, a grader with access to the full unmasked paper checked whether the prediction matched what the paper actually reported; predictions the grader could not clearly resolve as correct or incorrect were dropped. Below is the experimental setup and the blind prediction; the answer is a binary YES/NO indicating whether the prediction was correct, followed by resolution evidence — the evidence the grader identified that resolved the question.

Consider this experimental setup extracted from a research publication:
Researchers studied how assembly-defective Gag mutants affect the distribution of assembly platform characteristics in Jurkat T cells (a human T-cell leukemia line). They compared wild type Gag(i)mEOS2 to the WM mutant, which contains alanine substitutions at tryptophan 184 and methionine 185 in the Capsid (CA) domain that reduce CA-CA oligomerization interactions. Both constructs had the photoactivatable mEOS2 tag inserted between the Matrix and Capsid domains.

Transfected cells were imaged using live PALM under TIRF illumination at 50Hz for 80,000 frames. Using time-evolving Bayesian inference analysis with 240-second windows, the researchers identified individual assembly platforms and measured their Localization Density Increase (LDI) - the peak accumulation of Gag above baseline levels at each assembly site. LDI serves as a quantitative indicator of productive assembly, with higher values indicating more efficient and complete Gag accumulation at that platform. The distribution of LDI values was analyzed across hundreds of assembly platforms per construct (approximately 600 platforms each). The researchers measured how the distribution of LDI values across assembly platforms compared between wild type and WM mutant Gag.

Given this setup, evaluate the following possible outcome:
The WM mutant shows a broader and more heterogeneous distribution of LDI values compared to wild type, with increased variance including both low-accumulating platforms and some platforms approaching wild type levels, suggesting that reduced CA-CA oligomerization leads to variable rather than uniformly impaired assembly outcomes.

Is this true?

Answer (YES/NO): YES